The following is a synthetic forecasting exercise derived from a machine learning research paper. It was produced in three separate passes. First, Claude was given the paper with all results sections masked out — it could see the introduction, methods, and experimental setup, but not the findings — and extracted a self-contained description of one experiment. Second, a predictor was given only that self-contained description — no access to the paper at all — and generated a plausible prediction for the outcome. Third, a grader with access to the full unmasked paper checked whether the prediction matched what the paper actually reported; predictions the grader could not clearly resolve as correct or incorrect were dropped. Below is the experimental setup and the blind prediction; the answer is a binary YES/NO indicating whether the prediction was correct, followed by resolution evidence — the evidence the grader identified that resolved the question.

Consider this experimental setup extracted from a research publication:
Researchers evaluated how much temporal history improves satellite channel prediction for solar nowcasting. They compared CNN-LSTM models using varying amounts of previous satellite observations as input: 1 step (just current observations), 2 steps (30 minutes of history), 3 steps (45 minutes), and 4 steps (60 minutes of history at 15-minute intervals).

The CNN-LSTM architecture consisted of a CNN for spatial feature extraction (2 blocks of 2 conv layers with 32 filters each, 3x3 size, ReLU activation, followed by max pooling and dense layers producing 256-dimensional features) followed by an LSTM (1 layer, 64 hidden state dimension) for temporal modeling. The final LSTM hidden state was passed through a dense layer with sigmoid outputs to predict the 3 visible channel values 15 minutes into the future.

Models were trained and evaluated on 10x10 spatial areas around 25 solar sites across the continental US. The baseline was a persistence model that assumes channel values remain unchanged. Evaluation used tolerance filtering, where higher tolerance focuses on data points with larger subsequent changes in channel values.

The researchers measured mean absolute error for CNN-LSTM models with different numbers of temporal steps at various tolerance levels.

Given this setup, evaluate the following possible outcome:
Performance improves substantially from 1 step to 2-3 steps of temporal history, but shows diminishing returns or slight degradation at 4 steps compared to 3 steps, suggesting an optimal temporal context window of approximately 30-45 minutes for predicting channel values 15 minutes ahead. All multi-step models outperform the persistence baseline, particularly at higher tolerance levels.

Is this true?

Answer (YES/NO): NO